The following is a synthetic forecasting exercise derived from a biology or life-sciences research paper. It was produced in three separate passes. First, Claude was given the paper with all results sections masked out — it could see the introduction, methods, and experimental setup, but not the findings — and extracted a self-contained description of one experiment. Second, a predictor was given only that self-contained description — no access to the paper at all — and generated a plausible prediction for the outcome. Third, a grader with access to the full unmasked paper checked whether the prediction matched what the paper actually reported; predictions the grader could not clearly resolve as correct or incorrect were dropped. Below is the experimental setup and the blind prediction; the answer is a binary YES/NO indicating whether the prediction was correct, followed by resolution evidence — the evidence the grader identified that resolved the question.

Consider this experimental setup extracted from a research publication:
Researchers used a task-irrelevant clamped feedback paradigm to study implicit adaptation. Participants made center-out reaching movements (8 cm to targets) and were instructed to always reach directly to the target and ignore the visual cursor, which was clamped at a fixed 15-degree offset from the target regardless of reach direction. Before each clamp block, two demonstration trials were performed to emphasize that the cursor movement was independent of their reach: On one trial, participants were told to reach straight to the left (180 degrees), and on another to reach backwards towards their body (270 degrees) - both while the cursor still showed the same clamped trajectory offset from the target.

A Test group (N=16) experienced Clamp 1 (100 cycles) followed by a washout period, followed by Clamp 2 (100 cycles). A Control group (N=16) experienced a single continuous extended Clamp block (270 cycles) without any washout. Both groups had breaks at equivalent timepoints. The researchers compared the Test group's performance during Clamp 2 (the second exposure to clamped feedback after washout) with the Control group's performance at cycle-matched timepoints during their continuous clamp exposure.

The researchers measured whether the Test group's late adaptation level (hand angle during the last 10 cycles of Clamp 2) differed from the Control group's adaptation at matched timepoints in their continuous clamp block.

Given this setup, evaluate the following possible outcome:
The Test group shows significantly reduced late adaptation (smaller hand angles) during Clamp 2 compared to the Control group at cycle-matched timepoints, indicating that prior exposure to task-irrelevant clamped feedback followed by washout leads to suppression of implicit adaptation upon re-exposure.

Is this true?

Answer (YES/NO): NO